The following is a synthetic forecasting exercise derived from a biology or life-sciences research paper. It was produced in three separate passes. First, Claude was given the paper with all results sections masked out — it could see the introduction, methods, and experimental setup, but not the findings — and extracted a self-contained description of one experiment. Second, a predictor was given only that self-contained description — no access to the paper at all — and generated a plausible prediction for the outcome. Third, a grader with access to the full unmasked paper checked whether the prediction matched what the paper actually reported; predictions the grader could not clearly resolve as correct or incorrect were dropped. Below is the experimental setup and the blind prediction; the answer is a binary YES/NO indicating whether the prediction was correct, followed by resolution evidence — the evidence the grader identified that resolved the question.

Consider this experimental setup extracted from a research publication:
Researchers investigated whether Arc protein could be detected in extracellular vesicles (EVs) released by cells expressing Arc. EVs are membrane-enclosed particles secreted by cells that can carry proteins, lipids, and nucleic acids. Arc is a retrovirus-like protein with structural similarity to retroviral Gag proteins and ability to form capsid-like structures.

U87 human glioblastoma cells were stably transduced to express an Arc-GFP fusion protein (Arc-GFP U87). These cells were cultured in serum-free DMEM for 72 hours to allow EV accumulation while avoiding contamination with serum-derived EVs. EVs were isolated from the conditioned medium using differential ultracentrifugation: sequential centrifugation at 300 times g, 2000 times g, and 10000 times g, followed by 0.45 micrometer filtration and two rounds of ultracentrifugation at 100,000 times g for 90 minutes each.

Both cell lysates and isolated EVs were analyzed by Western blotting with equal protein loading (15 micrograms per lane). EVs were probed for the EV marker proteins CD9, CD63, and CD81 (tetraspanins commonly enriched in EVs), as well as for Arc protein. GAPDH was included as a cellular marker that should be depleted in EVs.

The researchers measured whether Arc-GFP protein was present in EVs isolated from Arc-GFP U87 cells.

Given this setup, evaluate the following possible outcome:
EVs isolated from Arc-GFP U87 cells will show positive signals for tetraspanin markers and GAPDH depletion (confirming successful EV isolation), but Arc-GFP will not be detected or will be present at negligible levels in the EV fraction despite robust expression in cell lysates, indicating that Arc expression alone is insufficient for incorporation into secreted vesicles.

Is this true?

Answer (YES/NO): NO